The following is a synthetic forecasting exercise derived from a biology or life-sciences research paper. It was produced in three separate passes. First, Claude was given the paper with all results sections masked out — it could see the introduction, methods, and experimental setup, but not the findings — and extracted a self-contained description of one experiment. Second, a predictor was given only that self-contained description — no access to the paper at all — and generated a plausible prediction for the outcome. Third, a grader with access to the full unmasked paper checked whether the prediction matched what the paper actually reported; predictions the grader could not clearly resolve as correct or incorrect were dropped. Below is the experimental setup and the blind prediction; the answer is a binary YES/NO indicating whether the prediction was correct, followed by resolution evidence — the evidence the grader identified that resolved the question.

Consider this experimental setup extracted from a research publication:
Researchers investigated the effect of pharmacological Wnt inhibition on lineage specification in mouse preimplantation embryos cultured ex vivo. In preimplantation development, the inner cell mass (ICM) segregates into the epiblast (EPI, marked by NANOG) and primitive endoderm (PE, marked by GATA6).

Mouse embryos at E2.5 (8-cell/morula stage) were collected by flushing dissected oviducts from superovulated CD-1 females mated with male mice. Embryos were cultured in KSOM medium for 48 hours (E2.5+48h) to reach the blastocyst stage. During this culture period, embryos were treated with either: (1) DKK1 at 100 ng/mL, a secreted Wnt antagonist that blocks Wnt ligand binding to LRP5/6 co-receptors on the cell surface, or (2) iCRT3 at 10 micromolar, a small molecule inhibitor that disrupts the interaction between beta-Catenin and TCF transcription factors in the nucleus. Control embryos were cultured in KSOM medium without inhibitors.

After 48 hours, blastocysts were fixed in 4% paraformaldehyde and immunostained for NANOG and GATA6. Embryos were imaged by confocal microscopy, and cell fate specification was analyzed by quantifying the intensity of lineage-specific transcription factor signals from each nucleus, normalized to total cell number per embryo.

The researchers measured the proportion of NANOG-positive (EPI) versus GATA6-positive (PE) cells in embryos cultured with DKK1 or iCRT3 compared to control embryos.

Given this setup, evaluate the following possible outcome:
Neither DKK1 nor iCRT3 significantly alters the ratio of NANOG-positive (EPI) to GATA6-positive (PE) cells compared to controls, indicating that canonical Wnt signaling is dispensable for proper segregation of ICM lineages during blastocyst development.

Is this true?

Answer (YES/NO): NO